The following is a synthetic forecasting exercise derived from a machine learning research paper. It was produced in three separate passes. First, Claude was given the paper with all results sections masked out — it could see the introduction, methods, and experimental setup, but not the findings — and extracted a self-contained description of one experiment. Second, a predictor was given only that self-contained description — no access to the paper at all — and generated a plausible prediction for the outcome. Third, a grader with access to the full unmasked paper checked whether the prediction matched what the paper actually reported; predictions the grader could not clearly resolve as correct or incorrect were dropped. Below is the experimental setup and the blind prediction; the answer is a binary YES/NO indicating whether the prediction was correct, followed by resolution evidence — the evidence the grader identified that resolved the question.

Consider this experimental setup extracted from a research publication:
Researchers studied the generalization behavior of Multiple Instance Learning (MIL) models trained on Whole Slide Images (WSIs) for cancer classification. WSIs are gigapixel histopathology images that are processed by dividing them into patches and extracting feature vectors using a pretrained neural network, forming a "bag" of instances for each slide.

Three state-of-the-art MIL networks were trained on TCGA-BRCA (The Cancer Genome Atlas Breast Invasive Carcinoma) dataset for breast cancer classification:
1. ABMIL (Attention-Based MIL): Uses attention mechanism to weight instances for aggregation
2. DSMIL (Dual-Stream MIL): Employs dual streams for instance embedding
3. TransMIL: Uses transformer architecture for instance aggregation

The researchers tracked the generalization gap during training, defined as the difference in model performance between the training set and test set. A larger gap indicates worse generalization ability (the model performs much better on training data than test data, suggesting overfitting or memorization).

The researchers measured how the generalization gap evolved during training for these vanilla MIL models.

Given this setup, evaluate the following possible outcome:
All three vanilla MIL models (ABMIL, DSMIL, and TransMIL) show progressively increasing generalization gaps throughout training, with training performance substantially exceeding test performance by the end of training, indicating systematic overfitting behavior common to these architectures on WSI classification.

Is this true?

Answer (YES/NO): YES